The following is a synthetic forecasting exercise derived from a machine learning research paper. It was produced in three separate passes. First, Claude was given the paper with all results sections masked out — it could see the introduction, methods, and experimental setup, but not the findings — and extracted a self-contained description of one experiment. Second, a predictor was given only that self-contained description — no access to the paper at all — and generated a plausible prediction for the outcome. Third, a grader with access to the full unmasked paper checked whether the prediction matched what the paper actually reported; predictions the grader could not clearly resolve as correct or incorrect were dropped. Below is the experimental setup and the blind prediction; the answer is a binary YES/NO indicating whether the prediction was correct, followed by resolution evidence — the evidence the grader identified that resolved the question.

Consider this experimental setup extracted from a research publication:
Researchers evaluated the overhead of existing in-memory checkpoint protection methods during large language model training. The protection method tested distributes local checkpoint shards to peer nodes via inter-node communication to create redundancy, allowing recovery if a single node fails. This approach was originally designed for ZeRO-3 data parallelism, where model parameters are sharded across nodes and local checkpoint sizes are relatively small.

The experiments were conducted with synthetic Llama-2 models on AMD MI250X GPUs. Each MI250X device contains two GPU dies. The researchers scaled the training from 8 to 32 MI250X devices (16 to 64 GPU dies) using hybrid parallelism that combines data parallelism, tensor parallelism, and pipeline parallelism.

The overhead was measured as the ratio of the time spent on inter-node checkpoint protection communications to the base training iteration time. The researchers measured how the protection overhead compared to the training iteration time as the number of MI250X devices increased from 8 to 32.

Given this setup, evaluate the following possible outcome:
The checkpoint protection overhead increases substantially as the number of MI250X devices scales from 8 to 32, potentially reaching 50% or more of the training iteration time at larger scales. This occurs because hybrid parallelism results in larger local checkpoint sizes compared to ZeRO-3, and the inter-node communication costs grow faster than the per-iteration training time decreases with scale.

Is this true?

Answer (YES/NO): YES